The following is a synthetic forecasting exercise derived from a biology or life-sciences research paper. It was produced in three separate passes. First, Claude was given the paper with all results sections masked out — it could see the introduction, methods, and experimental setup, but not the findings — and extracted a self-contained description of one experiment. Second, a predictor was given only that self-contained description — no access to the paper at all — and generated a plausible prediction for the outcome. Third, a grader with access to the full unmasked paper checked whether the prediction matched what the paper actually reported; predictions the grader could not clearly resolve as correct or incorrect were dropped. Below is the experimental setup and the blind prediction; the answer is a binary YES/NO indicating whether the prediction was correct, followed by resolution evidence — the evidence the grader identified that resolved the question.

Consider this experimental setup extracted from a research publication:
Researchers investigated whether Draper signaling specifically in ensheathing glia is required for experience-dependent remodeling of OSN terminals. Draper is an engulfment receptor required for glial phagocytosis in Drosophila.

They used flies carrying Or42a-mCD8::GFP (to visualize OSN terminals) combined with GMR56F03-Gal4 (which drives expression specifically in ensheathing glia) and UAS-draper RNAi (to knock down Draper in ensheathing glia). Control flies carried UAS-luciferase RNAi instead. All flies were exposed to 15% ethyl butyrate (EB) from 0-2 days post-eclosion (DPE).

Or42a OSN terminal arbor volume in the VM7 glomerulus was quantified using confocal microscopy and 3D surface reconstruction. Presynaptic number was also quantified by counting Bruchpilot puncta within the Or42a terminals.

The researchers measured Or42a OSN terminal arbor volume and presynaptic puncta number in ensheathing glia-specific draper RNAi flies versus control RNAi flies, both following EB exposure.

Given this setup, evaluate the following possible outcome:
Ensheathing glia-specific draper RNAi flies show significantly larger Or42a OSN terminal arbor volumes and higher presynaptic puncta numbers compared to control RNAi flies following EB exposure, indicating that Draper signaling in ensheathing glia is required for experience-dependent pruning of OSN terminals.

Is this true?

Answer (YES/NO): YES